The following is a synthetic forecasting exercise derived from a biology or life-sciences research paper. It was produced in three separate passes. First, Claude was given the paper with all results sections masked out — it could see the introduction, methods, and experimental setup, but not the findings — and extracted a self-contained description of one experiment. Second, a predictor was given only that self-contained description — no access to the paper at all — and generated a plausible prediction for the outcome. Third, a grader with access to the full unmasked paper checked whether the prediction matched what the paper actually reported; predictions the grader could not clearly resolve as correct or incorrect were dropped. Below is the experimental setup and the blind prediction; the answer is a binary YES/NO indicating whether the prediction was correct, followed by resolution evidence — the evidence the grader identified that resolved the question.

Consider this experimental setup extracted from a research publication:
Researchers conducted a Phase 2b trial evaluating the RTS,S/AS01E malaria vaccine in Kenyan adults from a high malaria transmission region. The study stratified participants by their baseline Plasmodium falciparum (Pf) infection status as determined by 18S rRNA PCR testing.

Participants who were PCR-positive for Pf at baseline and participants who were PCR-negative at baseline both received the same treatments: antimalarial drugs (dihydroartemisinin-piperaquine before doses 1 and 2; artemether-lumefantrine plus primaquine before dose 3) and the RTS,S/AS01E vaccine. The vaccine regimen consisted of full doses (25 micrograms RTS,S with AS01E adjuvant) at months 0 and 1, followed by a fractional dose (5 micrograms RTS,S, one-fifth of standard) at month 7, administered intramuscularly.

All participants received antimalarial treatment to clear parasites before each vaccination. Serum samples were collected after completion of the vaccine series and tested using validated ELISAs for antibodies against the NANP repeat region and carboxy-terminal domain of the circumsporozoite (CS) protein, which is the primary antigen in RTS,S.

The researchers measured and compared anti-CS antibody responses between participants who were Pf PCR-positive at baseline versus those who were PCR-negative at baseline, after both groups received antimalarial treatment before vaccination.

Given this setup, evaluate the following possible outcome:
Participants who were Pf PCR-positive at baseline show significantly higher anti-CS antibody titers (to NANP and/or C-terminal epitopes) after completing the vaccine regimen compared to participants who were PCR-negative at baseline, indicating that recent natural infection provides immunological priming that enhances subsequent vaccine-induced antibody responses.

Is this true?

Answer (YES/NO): NO